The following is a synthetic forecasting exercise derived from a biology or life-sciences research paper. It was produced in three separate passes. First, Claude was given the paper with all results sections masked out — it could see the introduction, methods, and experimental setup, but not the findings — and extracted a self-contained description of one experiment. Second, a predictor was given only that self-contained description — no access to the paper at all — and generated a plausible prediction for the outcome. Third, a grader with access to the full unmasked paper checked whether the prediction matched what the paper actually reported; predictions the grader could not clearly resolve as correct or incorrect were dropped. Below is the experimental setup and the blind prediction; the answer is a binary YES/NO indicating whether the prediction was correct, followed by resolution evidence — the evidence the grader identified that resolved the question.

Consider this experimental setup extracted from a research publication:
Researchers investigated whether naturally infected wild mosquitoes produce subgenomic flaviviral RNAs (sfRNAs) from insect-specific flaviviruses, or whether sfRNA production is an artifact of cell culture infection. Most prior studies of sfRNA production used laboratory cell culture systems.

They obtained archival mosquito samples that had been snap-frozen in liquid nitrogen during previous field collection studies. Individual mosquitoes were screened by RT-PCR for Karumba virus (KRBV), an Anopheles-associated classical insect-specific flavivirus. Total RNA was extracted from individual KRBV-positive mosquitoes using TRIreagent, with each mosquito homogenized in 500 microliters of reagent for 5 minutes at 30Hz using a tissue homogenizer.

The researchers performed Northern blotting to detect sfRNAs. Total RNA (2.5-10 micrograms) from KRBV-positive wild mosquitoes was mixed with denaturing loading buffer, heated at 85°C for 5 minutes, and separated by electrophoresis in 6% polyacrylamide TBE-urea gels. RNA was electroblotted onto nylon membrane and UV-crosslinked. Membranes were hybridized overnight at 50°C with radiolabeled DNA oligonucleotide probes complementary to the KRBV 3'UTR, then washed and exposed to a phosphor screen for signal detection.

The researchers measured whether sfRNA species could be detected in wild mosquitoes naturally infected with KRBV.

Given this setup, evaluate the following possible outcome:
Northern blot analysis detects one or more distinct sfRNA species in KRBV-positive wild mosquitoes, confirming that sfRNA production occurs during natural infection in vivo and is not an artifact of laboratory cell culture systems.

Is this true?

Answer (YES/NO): YES